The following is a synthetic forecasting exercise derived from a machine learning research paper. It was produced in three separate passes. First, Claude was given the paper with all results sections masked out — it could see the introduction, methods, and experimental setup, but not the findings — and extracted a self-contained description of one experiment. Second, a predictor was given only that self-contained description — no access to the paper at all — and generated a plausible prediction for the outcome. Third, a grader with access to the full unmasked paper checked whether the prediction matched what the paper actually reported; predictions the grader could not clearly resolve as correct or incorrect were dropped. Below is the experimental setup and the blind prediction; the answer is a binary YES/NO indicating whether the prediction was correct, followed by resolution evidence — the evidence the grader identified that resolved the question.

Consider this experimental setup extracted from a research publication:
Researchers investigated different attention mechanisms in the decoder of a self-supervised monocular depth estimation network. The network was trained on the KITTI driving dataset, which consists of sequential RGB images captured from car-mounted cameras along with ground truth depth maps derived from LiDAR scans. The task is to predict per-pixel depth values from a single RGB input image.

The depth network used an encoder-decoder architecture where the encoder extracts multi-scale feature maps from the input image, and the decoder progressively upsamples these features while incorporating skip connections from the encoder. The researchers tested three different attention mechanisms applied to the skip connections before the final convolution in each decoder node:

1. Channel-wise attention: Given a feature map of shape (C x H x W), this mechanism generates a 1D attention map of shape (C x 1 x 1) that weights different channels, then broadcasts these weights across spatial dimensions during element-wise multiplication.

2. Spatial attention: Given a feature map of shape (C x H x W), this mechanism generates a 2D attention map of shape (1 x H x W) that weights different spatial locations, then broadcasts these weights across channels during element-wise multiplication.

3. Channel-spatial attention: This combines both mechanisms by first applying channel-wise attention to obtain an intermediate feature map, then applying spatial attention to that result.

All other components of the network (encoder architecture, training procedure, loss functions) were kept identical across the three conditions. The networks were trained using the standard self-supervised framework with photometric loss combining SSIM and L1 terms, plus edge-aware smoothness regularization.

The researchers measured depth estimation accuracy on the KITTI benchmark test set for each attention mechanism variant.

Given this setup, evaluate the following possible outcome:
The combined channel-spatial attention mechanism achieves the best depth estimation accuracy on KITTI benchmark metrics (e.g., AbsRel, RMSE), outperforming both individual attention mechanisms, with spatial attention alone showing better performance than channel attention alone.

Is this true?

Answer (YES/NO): NO